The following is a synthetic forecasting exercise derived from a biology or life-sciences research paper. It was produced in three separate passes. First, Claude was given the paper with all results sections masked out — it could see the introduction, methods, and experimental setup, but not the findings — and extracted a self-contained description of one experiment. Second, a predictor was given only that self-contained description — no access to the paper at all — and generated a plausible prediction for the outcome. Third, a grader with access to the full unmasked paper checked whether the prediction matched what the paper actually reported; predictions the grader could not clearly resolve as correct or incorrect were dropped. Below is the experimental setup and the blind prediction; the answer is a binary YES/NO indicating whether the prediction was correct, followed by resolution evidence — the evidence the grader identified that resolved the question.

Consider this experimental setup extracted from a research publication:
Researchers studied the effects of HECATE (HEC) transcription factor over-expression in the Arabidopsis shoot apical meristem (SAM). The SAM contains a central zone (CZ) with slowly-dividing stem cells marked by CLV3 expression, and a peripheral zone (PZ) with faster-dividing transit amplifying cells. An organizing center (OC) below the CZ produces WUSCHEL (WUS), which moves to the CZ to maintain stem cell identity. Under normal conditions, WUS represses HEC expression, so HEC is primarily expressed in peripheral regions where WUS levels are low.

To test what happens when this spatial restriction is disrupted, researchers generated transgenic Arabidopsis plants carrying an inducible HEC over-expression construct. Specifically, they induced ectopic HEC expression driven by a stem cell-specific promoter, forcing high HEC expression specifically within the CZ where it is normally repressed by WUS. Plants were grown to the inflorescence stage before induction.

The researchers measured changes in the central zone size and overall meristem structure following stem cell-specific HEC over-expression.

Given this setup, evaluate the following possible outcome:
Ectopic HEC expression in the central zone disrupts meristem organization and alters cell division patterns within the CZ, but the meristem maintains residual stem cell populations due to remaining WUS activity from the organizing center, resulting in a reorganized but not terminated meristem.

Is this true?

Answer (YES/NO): NO